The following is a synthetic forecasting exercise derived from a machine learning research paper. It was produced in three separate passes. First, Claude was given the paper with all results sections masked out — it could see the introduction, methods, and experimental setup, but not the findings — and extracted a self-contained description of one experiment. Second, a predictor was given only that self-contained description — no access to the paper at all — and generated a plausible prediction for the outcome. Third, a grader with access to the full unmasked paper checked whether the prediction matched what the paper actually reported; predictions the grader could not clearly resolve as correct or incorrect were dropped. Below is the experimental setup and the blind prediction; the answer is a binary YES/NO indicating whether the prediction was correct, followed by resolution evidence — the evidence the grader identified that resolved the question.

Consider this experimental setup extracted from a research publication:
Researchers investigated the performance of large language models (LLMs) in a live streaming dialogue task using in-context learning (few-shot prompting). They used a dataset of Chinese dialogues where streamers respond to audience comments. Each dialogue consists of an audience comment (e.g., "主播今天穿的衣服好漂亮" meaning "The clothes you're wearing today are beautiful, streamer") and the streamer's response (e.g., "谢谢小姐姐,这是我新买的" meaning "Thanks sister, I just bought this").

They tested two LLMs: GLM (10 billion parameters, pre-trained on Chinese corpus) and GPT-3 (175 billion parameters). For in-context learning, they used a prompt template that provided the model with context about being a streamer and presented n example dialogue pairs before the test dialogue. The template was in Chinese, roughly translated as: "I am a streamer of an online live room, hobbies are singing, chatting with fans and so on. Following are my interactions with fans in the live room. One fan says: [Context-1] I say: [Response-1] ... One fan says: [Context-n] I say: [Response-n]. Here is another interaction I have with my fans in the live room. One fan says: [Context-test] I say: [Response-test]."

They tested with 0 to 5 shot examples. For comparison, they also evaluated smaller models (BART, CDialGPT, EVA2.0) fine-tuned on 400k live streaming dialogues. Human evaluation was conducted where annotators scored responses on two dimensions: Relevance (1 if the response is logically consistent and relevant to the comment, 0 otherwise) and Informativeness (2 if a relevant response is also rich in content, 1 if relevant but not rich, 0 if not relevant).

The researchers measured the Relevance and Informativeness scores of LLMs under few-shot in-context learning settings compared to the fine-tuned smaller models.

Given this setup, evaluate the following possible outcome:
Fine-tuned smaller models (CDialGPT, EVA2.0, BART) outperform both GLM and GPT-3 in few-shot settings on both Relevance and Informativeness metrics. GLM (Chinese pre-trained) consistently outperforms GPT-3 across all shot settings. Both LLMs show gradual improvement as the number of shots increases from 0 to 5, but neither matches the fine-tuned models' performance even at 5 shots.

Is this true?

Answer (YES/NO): NO